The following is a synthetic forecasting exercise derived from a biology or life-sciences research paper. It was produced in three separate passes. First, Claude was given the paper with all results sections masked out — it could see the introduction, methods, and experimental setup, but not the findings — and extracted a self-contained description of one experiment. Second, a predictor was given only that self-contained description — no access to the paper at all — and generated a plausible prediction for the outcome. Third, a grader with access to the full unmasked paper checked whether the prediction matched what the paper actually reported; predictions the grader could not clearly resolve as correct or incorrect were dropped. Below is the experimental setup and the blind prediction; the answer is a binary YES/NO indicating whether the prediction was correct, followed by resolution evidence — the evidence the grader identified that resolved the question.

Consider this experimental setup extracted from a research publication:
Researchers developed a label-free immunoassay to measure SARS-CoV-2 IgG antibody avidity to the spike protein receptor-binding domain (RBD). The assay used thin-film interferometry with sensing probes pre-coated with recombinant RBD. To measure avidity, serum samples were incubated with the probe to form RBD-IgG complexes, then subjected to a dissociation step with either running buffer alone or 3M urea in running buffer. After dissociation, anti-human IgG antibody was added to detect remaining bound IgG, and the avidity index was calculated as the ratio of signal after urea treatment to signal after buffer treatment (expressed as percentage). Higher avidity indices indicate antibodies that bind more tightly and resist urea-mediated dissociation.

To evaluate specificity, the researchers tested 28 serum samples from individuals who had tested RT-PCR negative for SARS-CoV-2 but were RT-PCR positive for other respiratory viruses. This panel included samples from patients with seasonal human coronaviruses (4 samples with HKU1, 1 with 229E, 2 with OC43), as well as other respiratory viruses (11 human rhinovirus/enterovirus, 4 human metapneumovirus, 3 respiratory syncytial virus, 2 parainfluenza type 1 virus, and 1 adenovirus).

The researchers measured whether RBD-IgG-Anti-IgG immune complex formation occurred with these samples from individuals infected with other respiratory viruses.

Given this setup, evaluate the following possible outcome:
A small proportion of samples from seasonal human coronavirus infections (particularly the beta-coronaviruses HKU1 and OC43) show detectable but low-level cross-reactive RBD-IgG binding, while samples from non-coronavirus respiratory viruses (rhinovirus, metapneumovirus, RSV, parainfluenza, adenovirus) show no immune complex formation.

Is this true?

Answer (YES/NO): NO